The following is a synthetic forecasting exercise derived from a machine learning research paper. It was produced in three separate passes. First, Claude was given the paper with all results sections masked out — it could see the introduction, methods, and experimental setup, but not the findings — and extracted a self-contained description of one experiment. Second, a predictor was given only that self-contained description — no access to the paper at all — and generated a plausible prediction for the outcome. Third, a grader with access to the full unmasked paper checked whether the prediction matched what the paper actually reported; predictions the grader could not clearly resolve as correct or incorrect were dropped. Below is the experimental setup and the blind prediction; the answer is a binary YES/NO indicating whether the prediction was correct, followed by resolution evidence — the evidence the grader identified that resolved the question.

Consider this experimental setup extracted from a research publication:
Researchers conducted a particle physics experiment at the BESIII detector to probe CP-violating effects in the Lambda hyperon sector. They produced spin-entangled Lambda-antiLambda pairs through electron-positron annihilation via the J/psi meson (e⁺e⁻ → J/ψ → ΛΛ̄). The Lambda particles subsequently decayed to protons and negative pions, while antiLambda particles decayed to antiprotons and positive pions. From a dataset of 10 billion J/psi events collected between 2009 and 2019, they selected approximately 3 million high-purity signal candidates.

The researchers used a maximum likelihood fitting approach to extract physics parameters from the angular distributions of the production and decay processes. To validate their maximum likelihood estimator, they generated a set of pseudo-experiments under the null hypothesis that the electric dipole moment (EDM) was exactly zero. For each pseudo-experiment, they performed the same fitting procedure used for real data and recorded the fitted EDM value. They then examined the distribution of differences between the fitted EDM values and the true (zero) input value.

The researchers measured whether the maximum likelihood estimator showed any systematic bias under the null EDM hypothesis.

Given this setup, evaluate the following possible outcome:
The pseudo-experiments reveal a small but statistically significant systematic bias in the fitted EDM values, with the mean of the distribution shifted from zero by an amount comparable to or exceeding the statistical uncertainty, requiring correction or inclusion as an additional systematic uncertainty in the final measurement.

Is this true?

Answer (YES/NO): NO